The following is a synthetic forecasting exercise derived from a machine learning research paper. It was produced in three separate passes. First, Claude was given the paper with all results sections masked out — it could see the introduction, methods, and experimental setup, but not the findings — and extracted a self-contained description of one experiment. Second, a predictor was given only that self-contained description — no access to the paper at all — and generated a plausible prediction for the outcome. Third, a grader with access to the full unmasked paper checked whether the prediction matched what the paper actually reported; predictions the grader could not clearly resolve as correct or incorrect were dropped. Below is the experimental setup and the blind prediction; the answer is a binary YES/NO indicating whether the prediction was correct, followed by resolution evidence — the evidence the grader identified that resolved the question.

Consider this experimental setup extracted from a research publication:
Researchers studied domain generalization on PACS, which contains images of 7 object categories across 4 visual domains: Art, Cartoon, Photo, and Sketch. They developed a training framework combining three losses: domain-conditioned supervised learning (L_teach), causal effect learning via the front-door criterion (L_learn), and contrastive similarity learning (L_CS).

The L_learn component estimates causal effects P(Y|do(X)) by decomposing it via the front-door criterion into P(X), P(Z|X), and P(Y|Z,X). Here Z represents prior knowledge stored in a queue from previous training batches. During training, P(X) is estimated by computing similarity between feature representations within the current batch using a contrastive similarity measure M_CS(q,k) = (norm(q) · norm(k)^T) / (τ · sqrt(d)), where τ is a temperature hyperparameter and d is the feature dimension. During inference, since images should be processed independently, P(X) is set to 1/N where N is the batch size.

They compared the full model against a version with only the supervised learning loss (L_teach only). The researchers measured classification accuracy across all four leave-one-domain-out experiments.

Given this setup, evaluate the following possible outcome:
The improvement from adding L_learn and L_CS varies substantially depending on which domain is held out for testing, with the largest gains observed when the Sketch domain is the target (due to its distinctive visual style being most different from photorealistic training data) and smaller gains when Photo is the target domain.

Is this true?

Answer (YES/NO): NO